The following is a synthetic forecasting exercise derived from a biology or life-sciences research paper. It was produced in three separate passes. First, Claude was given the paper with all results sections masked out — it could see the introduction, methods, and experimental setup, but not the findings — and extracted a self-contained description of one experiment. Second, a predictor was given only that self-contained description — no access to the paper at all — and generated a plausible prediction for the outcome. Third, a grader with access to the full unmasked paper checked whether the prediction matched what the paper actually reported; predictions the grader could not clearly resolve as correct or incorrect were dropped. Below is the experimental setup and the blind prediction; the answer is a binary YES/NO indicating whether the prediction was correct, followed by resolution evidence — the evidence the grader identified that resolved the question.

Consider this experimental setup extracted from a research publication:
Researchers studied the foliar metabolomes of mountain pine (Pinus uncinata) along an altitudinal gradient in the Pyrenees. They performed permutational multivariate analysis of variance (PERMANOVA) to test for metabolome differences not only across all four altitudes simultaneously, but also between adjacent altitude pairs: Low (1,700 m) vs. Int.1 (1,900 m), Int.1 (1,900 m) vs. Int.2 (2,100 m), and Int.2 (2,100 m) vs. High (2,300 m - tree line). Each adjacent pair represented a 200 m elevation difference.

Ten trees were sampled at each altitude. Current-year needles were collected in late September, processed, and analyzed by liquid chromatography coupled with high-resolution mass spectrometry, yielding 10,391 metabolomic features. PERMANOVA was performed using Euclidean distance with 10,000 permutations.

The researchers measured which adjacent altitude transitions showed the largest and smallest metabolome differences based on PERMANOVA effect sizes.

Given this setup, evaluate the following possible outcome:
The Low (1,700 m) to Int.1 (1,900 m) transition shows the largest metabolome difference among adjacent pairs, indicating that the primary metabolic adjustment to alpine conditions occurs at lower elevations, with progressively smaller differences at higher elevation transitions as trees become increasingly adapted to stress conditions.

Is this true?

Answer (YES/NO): NO